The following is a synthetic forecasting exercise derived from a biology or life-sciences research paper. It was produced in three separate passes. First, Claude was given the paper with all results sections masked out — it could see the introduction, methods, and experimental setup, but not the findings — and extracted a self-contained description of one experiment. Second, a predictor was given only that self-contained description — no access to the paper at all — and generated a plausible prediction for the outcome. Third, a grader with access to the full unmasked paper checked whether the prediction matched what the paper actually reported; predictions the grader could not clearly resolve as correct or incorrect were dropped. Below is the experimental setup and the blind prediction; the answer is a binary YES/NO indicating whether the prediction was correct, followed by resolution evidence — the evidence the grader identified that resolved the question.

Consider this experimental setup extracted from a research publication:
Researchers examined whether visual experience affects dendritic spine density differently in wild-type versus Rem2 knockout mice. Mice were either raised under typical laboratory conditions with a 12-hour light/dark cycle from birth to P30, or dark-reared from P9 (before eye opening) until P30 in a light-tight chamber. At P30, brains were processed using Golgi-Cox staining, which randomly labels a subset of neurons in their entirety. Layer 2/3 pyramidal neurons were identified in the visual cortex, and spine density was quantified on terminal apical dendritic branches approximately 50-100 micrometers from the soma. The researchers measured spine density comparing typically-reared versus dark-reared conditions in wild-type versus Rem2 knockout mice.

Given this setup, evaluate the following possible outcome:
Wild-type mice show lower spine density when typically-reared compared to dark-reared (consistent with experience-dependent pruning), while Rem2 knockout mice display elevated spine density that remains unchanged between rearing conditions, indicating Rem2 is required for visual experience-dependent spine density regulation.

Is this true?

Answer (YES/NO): NO